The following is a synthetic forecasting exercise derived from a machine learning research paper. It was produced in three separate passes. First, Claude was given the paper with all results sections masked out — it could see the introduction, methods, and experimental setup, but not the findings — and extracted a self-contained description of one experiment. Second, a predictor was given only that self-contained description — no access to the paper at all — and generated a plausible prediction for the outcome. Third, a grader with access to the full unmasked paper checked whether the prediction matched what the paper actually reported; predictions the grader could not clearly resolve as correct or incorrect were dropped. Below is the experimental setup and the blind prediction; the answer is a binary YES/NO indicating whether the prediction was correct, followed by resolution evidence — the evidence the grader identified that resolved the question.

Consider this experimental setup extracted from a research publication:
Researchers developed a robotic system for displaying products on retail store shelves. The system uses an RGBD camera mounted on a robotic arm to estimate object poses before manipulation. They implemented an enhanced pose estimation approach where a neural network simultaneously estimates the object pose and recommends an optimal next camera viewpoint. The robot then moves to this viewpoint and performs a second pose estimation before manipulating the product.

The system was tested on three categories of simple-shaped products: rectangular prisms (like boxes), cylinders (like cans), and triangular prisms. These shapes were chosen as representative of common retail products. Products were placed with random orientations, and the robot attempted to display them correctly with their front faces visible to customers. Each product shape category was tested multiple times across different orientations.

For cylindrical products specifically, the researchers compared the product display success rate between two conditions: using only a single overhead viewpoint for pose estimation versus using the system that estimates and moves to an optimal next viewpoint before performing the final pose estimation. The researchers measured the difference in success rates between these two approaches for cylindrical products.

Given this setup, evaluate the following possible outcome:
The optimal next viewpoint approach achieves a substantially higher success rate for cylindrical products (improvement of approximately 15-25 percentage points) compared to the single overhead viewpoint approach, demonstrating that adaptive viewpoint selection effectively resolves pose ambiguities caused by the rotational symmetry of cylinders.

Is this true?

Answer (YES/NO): NO